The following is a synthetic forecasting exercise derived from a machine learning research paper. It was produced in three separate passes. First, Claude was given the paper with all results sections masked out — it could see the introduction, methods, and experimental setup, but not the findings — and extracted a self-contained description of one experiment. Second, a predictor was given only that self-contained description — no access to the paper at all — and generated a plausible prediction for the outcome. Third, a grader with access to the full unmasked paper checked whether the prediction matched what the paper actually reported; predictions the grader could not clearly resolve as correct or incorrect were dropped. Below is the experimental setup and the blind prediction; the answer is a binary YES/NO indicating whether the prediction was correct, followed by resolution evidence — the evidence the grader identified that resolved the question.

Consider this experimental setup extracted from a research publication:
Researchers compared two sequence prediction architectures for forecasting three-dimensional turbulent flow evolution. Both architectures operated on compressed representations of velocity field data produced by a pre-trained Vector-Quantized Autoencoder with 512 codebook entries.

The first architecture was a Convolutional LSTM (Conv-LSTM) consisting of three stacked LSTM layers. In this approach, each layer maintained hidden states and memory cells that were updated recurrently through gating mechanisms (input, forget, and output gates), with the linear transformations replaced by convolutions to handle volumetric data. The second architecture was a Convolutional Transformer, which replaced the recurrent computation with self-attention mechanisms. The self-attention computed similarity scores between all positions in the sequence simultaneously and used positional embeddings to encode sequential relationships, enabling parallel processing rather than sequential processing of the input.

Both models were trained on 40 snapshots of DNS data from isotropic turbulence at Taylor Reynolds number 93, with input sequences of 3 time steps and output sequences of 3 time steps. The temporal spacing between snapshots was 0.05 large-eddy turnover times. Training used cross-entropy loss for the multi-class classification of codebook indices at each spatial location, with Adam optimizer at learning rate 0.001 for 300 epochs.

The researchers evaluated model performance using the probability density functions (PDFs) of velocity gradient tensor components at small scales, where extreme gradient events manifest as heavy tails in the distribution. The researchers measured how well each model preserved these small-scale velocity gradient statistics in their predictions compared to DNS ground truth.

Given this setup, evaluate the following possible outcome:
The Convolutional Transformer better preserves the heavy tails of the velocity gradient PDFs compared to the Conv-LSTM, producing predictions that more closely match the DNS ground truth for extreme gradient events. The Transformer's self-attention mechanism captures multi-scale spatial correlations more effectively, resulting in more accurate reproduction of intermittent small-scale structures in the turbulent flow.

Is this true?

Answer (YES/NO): NO